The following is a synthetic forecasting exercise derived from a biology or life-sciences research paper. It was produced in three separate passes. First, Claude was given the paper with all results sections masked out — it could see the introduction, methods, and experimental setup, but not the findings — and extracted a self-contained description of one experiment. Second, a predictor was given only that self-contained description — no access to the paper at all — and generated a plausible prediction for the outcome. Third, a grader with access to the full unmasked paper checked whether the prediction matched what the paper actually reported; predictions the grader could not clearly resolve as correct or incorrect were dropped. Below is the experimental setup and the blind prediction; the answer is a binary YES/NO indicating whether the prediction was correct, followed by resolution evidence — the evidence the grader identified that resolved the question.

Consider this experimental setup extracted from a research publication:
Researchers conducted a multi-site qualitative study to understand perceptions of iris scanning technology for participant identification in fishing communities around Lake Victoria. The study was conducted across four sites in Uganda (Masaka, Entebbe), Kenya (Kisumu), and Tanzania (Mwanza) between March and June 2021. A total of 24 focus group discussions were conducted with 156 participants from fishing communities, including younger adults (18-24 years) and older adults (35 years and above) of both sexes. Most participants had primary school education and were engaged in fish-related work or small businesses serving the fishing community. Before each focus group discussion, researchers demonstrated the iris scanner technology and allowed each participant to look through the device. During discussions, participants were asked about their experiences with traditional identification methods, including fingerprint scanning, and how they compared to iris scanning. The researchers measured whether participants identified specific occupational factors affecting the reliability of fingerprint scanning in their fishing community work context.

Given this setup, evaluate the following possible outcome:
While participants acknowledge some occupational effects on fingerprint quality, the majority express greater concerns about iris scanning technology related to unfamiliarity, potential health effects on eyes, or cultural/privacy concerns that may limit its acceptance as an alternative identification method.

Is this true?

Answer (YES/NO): YES